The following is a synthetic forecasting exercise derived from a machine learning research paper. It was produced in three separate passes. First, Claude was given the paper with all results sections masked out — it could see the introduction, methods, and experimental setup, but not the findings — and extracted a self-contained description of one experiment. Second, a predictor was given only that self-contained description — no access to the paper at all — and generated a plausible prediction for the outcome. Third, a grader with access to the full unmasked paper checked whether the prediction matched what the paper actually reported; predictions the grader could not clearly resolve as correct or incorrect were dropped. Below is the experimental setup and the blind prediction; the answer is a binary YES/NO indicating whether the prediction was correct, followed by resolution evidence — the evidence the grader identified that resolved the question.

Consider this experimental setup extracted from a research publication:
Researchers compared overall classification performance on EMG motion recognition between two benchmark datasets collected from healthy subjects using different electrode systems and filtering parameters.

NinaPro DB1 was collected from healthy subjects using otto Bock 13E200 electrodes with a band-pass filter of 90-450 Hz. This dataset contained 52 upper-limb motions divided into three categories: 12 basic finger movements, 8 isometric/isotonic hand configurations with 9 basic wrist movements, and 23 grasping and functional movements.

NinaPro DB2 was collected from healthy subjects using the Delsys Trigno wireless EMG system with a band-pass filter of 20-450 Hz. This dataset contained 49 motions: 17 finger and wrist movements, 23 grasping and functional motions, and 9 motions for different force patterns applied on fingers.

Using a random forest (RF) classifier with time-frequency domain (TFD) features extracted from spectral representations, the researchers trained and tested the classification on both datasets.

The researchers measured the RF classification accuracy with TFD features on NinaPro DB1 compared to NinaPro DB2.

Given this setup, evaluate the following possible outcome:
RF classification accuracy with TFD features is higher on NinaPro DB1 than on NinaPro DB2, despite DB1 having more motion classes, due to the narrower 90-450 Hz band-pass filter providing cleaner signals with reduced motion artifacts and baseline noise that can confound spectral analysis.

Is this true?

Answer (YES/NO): NO